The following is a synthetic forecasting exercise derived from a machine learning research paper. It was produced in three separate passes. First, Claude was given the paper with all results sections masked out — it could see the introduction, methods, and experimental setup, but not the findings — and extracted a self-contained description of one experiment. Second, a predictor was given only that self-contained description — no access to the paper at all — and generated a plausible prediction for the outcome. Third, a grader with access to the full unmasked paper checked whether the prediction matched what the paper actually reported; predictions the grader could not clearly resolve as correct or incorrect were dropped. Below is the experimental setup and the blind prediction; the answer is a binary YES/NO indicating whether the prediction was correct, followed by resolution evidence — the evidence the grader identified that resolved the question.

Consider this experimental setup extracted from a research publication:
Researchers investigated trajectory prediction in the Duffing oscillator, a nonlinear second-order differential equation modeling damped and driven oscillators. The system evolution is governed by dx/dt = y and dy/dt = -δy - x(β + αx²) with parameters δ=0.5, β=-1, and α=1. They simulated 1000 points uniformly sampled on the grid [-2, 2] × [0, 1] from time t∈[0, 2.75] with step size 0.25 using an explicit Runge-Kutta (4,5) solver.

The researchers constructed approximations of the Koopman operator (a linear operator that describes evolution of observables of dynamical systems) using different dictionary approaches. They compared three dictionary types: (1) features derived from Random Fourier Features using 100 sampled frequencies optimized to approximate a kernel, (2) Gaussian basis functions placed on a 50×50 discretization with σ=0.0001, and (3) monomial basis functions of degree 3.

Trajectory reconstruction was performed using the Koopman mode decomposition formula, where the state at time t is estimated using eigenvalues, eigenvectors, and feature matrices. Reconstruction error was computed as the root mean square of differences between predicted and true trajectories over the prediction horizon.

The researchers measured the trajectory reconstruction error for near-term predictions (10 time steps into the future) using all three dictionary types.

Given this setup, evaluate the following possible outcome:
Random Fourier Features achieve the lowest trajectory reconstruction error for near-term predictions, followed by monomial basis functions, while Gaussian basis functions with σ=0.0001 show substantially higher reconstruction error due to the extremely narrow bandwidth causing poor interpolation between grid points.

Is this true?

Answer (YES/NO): NO